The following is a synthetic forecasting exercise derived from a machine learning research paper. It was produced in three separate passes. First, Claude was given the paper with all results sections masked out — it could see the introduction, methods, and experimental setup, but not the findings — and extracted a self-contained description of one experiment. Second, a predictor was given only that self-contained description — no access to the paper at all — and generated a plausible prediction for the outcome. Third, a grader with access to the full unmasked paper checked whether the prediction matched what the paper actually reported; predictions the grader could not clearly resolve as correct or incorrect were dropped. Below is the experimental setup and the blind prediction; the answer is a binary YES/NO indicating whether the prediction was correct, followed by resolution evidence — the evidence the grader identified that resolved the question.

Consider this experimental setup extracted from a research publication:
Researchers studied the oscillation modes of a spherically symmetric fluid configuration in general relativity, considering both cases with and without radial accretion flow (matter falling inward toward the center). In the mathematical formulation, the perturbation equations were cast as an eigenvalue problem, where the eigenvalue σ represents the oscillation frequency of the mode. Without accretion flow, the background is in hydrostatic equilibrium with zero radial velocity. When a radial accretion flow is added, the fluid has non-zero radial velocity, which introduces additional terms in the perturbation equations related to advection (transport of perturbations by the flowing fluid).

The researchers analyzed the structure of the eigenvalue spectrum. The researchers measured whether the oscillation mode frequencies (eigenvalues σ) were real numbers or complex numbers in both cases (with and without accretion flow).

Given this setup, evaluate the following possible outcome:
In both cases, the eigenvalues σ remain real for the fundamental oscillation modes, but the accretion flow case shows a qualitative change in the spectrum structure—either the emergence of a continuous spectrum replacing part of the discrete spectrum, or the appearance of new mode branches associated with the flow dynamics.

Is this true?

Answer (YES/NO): NO